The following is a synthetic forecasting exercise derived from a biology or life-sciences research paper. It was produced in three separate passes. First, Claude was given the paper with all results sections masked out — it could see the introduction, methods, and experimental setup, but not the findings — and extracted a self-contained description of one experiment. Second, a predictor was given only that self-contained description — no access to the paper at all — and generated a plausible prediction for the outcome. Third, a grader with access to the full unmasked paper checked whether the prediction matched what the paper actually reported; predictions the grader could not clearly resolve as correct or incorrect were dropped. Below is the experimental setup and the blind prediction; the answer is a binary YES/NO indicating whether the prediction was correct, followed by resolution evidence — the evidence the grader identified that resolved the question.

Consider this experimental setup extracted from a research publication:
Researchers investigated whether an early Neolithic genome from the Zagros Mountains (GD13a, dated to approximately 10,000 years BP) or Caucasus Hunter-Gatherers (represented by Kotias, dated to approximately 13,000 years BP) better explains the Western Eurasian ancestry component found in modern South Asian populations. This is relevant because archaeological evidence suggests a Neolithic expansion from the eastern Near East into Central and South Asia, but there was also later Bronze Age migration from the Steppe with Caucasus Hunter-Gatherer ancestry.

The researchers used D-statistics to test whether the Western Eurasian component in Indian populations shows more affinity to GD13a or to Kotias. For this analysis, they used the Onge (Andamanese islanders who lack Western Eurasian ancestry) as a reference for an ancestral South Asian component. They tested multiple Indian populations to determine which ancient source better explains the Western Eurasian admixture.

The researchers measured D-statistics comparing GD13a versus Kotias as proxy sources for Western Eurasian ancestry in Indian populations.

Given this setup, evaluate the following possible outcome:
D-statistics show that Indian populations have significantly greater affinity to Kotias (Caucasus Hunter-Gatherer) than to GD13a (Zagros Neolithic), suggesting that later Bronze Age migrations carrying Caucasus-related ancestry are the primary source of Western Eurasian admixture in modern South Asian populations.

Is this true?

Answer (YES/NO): YES